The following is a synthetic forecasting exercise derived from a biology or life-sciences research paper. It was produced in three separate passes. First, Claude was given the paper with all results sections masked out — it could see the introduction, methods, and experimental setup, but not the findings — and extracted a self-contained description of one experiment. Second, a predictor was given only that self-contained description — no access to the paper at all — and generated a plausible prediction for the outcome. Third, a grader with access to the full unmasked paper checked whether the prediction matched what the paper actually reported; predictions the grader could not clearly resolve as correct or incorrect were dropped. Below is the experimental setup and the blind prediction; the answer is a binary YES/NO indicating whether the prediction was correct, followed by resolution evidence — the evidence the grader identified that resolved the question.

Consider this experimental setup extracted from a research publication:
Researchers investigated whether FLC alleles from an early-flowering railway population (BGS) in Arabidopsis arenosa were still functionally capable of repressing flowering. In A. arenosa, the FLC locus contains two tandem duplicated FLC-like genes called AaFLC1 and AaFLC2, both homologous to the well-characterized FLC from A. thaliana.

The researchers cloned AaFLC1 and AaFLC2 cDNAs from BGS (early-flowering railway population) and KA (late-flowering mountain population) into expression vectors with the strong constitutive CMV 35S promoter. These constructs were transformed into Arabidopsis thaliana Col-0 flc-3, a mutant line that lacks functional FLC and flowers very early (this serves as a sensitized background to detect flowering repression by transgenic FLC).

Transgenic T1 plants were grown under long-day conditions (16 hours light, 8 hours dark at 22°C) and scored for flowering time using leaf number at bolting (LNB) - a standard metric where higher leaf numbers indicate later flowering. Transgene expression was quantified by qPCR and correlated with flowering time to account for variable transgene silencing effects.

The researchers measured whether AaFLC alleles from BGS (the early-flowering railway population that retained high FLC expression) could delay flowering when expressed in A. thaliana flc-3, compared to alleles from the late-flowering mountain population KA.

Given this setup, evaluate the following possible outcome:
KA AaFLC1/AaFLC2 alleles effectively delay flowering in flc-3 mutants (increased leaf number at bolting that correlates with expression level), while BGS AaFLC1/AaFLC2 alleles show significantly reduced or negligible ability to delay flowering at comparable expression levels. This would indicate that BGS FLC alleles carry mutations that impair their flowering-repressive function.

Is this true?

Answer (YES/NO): NO